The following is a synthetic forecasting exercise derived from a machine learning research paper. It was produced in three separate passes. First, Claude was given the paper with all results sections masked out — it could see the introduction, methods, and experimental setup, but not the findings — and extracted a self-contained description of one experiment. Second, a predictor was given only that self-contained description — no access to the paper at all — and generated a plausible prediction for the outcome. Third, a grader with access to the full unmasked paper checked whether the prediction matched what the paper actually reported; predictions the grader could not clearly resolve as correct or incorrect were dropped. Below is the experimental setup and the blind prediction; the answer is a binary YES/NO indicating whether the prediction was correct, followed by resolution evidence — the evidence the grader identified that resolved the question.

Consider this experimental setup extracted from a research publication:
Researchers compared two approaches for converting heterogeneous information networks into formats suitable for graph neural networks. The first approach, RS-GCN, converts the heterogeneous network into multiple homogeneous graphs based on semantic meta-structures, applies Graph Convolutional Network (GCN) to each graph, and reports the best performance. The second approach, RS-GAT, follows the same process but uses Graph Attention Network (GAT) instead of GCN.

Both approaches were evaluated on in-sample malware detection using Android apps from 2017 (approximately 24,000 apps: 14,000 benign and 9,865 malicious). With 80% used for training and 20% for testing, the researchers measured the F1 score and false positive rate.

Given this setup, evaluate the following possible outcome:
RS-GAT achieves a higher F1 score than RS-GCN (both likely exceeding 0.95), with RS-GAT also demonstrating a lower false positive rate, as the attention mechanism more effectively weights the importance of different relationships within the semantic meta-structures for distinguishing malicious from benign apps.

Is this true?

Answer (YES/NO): YES